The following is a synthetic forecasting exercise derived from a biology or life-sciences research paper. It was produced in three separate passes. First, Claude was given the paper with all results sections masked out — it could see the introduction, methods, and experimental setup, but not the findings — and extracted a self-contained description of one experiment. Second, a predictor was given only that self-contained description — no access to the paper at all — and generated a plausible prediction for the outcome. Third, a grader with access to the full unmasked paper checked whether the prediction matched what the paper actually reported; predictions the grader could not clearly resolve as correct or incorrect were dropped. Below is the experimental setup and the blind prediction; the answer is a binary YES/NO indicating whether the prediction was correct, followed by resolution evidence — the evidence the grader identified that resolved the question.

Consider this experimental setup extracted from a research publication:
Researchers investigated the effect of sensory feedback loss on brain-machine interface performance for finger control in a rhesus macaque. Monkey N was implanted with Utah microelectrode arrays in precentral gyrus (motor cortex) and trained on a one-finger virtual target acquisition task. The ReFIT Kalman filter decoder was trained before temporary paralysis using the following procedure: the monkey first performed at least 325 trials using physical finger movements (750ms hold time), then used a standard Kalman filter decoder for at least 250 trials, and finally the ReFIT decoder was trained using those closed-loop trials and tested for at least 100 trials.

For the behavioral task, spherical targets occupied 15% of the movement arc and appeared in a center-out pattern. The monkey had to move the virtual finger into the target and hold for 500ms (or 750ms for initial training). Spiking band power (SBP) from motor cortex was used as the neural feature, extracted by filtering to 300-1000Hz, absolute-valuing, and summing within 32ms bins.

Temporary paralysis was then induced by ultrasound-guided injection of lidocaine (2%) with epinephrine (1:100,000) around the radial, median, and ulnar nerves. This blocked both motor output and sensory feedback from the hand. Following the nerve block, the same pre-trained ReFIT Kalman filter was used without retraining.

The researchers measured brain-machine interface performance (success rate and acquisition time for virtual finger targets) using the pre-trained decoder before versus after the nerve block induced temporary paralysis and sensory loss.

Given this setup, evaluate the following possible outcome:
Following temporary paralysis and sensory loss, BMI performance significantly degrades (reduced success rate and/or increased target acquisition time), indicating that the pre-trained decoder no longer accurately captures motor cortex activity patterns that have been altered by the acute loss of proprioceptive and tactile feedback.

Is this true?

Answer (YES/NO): NO